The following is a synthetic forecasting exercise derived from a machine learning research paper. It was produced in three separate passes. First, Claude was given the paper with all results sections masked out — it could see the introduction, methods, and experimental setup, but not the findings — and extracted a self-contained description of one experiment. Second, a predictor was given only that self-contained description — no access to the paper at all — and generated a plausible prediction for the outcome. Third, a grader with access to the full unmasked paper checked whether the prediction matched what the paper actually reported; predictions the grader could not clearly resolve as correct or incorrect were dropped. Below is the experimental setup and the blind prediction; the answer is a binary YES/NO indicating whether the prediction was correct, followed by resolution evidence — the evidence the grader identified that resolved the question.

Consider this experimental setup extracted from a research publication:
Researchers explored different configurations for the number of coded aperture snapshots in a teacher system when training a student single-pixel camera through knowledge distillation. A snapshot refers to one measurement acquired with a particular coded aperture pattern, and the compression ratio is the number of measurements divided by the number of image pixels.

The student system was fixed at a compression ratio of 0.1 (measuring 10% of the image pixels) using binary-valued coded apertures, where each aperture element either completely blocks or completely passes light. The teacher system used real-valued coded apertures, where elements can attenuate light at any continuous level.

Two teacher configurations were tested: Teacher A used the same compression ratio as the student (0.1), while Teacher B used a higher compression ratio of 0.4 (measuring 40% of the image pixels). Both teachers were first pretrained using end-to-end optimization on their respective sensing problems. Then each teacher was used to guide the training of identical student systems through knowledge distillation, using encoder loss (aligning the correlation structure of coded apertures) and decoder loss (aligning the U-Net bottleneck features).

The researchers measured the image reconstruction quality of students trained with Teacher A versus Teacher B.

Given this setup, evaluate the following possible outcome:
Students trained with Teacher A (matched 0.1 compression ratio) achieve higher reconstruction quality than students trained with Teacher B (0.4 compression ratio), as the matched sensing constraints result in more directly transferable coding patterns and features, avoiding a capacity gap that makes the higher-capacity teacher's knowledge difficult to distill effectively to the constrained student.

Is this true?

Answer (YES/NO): YES